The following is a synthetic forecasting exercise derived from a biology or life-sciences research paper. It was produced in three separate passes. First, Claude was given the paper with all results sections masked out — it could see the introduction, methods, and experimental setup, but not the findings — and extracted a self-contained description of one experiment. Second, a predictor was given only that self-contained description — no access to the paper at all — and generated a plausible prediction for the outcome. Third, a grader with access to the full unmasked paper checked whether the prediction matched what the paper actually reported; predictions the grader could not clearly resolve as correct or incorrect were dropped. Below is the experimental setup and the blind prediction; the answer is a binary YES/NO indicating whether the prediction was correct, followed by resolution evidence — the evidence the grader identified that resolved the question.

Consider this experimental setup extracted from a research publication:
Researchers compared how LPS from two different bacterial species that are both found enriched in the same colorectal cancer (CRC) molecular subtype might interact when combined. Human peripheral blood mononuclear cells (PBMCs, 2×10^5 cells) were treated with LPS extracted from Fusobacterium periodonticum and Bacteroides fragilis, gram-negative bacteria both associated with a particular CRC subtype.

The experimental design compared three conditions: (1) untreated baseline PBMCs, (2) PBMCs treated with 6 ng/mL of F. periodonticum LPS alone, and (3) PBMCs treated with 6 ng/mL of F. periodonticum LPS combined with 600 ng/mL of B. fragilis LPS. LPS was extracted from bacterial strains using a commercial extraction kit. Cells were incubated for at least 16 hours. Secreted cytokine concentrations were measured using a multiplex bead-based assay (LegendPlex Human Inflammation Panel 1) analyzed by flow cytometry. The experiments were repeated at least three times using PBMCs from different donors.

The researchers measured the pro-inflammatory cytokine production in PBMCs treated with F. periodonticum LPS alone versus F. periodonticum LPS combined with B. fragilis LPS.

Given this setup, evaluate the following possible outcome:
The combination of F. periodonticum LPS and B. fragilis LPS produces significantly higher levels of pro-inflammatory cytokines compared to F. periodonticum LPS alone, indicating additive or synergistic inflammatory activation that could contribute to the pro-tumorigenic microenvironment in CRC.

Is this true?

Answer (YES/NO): NO